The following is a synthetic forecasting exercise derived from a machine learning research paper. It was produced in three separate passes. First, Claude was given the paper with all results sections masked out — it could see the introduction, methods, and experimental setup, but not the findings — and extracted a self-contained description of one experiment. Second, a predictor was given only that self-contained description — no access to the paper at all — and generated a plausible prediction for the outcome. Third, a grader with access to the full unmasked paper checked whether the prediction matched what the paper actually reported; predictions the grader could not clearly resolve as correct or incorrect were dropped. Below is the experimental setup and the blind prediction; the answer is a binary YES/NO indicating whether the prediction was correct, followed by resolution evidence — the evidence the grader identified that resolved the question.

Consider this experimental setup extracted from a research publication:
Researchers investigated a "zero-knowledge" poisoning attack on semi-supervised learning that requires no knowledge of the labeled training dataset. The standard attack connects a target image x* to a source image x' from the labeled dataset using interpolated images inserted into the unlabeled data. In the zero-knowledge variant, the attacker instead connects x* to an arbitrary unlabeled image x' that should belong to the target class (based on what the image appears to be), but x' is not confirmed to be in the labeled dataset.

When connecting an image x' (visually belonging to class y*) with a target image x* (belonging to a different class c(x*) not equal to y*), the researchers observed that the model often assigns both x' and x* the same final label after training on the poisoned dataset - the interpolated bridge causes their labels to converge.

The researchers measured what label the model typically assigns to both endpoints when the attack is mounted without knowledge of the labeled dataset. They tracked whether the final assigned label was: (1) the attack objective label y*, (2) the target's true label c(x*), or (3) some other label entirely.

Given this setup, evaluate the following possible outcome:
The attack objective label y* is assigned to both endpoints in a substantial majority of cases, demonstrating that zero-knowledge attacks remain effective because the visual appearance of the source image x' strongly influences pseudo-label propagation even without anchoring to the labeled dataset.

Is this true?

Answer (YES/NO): NO